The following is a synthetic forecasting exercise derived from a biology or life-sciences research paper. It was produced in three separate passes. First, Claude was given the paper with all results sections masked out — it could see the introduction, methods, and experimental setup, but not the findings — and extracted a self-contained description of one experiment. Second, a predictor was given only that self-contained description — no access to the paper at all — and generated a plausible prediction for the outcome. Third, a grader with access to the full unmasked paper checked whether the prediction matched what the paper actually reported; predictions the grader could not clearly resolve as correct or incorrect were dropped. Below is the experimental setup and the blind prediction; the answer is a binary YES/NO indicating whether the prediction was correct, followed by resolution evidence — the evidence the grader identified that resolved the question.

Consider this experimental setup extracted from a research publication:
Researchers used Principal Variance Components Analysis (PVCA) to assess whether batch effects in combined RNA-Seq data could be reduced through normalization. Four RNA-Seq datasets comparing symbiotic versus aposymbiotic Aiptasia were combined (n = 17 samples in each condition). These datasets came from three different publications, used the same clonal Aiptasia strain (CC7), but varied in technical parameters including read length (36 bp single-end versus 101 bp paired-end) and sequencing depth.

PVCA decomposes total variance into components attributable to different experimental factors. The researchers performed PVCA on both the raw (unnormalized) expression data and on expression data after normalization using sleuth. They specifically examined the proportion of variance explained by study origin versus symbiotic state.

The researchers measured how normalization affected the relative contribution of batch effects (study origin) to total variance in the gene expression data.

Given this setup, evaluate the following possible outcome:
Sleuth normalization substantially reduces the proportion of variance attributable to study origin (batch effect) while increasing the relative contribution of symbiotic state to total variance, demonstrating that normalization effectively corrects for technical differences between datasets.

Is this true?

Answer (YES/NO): NO